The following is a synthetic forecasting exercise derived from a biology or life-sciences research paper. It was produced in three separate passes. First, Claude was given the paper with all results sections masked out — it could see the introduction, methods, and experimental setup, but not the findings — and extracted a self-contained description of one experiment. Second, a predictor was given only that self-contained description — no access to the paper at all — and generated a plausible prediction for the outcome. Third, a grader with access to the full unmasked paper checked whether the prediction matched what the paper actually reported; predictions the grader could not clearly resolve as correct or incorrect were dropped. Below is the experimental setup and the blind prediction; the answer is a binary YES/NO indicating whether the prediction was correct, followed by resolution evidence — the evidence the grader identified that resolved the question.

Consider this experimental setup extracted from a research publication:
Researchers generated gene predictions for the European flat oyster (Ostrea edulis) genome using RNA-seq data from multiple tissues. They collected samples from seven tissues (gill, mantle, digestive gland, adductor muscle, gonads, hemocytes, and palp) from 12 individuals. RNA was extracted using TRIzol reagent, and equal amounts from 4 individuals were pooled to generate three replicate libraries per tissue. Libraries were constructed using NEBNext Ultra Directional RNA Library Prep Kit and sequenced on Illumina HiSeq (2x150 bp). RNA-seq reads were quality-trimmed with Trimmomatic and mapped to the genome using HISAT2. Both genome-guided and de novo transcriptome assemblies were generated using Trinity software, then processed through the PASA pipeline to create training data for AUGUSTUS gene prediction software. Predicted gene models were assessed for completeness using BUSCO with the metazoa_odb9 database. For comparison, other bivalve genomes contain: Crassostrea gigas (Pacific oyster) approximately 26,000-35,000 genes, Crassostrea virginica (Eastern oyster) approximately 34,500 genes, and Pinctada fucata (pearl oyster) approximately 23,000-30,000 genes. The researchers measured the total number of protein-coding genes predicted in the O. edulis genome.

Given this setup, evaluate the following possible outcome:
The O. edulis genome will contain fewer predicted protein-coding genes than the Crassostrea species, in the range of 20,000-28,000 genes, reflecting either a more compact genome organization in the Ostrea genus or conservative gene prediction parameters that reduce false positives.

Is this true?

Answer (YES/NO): NO